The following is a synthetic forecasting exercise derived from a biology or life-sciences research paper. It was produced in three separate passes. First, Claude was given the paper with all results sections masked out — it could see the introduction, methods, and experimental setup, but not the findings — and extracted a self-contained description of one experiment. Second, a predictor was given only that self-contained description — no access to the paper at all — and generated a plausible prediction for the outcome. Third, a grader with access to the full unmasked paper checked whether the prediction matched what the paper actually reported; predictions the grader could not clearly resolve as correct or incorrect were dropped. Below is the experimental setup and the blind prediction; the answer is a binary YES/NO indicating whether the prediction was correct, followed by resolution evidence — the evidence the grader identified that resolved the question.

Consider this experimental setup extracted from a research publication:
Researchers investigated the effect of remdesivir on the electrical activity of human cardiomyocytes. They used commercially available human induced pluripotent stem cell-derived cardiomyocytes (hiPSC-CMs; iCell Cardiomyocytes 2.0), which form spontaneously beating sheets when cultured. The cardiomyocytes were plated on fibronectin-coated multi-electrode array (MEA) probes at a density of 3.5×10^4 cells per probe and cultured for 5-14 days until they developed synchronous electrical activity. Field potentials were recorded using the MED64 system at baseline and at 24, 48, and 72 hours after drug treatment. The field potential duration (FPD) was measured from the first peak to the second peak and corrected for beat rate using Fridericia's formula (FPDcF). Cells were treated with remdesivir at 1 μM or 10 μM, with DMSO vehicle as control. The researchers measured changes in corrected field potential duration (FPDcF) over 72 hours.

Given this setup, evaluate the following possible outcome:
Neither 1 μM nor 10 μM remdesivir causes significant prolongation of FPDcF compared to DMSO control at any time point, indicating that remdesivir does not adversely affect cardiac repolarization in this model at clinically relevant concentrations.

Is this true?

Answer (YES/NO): NO